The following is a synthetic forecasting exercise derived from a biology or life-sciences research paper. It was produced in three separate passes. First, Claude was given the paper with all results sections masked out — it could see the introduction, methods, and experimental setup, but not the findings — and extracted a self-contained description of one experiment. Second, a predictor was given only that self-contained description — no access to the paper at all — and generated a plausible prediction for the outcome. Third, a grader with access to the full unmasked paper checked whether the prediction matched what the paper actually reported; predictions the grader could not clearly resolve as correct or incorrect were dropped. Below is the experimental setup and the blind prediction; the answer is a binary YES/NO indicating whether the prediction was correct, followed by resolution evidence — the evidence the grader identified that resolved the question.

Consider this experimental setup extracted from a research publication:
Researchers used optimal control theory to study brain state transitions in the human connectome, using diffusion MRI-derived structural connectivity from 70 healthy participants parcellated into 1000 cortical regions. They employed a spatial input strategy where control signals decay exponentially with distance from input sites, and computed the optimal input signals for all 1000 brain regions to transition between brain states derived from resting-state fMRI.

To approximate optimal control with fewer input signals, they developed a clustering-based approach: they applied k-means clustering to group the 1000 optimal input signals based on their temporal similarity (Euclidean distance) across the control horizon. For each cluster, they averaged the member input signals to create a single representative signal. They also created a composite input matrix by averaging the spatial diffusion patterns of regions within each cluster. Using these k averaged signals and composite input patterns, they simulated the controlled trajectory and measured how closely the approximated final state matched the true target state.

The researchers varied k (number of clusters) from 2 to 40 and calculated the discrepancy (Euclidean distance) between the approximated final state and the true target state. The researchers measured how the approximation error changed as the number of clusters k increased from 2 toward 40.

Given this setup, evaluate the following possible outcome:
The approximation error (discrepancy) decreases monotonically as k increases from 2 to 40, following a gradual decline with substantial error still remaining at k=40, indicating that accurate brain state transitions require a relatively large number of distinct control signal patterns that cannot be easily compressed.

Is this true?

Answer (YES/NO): NO